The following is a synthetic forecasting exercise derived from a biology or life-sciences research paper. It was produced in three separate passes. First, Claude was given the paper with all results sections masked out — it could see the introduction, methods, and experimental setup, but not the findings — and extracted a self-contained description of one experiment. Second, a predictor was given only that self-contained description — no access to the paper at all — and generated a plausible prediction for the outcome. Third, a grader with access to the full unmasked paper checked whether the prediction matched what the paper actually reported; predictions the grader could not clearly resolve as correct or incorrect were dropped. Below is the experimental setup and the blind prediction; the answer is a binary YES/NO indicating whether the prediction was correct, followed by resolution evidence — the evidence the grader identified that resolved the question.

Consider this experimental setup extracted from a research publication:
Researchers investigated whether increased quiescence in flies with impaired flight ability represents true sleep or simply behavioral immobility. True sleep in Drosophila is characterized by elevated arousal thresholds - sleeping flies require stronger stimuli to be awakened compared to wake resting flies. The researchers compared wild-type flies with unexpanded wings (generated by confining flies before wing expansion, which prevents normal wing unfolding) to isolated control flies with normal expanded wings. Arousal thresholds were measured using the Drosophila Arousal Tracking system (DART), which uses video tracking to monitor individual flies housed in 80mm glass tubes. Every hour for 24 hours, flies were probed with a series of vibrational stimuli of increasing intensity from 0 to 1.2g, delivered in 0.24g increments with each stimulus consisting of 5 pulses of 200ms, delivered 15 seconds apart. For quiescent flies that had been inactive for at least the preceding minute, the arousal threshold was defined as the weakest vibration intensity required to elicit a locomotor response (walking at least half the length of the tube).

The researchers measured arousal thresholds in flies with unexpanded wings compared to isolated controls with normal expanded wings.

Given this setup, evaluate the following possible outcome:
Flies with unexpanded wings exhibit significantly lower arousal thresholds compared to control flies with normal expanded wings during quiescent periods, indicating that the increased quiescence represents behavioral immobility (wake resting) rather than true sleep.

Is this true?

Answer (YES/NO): NO